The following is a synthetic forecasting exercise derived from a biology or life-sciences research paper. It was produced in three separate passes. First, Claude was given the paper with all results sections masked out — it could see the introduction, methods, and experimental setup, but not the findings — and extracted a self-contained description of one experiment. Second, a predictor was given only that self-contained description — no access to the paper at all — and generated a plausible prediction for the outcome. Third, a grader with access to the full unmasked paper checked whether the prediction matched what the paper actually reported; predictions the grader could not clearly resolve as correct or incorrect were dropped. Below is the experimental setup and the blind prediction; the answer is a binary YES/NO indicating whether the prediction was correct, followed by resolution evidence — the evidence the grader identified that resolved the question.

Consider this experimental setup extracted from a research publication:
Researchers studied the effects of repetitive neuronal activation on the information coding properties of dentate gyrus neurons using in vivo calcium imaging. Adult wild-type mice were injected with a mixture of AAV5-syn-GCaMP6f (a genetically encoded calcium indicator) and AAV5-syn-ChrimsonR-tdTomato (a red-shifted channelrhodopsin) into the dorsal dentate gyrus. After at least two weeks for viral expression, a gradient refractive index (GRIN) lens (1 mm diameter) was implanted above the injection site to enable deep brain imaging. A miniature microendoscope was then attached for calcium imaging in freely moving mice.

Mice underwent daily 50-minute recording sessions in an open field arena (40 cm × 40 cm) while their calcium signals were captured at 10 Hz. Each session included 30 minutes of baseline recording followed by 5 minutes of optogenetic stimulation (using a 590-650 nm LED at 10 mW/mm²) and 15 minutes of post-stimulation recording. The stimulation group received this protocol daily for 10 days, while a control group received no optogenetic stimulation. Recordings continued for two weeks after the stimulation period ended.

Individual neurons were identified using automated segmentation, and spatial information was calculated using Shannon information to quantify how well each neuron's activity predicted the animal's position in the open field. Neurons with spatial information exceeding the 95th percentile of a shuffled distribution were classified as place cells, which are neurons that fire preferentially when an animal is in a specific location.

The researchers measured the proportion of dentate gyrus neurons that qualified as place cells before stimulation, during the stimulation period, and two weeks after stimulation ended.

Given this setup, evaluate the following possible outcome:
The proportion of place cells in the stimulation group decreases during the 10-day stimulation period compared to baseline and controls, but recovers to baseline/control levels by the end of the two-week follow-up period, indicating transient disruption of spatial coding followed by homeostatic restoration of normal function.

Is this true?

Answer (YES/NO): NO